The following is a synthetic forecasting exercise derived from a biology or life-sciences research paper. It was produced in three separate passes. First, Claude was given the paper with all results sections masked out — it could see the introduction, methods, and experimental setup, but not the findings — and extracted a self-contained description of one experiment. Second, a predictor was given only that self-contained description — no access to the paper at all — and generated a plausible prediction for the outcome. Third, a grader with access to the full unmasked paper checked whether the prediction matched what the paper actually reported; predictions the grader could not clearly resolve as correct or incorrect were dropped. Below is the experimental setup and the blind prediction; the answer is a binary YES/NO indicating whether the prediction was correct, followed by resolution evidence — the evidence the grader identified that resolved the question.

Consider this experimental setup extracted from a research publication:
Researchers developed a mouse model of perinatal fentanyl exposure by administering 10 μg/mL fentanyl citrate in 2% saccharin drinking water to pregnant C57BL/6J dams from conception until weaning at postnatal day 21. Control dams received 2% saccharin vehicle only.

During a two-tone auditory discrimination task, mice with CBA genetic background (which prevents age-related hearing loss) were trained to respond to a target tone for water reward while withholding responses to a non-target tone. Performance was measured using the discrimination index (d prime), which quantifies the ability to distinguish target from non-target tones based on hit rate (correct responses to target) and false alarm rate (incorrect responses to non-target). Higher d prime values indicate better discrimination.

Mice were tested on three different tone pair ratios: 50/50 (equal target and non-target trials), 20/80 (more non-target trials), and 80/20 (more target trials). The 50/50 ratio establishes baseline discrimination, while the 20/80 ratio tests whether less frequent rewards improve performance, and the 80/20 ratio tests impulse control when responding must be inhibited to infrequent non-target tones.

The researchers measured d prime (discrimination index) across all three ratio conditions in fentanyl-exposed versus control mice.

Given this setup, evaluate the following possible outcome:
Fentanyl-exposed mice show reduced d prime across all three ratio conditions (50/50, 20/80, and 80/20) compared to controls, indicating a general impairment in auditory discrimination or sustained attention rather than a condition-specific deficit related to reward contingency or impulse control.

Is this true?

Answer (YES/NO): NO